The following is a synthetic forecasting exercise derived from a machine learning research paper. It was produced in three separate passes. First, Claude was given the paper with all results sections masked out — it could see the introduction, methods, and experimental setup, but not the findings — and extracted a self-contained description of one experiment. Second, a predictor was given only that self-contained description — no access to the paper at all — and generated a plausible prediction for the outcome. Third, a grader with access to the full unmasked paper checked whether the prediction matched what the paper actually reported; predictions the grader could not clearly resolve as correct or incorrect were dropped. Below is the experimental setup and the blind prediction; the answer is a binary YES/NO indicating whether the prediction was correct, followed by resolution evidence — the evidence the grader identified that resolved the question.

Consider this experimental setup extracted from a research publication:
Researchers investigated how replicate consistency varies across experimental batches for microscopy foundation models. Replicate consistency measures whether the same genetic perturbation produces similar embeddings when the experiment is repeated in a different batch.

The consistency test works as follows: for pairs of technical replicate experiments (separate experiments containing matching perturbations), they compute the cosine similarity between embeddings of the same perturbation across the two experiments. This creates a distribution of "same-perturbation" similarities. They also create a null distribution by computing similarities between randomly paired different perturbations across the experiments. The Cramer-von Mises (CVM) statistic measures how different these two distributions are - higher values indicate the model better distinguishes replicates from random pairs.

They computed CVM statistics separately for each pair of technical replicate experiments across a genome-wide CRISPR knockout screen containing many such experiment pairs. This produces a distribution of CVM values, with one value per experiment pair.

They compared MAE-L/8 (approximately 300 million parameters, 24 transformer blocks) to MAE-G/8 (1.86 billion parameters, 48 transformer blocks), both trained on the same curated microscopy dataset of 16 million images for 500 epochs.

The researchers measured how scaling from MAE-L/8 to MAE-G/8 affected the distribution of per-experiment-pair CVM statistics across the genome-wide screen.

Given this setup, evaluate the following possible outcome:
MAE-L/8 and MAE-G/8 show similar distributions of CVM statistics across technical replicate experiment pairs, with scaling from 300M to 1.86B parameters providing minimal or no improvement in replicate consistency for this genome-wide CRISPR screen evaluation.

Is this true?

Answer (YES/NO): NO